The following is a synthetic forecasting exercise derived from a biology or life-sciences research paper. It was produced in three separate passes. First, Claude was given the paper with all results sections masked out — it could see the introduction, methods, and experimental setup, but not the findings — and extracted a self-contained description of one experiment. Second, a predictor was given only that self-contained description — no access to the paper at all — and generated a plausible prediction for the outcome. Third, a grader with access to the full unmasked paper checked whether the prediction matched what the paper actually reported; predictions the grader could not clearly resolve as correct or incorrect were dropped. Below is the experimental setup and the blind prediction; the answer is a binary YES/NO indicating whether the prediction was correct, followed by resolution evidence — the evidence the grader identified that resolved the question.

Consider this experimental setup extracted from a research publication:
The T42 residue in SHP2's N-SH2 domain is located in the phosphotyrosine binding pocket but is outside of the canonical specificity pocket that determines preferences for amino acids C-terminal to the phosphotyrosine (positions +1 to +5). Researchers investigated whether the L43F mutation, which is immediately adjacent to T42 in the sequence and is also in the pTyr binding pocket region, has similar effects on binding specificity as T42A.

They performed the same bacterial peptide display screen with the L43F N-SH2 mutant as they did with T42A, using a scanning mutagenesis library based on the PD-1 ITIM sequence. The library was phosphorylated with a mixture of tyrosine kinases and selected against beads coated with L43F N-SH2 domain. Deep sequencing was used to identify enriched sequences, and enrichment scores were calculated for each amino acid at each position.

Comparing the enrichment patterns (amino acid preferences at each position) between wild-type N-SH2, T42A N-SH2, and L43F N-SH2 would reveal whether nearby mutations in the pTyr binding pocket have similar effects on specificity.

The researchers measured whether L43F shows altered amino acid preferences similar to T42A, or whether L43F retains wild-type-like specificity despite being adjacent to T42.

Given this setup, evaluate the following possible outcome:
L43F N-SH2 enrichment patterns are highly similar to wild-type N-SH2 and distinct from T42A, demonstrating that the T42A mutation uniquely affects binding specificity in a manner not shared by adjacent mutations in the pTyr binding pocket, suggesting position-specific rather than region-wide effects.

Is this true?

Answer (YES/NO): YES